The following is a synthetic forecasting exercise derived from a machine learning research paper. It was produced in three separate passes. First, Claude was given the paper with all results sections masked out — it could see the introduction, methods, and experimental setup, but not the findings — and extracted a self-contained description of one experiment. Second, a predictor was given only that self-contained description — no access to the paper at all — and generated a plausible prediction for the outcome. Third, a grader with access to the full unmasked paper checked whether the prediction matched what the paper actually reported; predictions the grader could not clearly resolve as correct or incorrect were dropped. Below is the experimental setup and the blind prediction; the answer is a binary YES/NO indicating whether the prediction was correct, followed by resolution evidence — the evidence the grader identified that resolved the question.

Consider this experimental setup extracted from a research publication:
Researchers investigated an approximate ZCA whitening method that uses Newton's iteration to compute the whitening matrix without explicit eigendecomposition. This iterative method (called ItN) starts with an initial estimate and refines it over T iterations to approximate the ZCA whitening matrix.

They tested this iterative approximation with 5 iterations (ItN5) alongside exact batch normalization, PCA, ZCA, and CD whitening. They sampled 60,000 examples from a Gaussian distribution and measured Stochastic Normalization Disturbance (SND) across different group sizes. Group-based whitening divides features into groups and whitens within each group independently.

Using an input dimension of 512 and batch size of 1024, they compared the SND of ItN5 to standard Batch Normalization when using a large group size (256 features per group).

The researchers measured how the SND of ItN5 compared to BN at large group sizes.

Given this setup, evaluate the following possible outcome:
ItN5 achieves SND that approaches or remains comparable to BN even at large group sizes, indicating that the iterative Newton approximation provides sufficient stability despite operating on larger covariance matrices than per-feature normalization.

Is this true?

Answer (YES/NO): NO